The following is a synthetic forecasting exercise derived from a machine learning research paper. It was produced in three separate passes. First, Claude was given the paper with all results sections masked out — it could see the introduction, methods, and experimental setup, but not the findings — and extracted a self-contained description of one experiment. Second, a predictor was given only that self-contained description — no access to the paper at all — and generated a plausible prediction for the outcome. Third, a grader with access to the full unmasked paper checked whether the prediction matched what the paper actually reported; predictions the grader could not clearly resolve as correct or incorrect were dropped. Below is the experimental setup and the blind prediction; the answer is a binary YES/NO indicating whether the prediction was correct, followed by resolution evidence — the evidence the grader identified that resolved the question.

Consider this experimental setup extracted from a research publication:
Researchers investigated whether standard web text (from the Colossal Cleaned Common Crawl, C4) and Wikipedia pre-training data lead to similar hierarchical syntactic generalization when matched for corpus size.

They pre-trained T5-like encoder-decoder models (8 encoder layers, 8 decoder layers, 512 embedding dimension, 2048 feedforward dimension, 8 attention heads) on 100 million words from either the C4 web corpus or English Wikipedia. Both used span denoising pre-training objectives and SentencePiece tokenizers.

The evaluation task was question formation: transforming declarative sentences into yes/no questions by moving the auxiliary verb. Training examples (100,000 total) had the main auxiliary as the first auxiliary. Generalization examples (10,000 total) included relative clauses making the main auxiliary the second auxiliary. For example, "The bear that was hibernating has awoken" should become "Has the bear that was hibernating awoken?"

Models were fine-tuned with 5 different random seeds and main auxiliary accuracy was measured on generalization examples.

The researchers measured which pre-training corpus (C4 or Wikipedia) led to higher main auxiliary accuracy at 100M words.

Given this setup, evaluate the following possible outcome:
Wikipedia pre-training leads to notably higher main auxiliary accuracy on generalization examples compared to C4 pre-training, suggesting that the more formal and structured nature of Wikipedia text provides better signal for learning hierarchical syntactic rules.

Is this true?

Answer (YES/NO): NO